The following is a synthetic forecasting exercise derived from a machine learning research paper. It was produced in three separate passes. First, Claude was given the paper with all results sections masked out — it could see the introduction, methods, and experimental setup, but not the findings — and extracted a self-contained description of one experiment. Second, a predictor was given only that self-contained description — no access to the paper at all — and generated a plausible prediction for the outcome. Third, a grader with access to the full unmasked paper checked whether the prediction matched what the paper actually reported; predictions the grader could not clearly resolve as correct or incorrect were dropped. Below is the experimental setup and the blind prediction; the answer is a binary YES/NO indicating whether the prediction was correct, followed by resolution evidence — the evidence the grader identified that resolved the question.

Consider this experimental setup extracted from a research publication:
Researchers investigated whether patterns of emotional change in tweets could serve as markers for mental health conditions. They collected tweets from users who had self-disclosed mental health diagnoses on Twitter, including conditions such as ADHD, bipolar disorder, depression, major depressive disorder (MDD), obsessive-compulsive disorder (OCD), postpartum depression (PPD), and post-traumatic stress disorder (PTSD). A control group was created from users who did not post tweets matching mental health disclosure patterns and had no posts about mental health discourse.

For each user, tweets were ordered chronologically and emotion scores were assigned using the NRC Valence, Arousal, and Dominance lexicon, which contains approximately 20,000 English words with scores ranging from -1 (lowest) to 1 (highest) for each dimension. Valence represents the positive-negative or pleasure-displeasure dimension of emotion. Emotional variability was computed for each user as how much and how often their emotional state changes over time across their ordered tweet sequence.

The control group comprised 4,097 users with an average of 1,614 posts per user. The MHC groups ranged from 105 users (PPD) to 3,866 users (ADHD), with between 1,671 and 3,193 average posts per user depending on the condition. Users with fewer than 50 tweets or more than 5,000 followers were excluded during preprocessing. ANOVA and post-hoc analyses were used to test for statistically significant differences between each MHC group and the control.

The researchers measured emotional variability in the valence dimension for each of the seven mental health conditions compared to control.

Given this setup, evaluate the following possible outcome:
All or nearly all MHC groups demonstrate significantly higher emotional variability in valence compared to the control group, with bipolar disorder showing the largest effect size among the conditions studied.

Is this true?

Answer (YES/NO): NO